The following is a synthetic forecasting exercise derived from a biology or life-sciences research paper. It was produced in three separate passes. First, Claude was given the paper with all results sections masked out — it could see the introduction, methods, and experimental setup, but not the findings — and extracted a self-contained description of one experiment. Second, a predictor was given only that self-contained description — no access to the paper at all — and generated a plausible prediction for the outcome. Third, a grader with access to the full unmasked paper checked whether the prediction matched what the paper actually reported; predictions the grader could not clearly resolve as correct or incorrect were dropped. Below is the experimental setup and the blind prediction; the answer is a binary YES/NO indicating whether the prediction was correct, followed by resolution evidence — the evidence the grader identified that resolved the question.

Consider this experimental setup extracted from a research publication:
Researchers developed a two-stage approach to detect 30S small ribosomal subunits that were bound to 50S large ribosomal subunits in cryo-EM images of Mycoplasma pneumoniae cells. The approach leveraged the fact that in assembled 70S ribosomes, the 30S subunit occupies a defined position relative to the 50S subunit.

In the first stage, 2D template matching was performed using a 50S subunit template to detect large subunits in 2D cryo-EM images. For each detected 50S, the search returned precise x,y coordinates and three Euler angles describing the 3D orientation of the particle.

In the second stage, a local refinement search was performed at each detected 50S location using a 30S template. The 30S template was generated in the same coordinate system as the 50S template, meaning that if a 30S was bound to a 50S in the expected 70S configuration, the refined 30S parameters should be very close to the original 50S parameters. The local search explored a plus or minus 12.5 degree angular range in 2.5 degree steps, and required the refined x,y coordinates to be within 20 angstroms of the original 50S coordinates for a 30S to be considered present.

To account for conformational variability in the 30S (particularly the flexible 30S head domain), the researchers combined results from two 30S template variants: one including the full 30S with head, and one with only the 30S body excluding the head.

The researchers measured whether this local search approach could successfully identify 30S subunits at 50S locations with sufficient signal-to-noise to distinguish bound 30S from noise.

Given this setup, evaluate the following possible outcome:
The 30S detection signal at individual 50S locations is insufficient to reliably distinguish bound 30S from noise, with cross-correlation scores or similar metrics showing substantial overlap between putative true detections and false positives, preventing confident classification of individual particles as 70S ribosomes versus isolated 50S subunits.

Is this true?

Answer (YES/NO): NO